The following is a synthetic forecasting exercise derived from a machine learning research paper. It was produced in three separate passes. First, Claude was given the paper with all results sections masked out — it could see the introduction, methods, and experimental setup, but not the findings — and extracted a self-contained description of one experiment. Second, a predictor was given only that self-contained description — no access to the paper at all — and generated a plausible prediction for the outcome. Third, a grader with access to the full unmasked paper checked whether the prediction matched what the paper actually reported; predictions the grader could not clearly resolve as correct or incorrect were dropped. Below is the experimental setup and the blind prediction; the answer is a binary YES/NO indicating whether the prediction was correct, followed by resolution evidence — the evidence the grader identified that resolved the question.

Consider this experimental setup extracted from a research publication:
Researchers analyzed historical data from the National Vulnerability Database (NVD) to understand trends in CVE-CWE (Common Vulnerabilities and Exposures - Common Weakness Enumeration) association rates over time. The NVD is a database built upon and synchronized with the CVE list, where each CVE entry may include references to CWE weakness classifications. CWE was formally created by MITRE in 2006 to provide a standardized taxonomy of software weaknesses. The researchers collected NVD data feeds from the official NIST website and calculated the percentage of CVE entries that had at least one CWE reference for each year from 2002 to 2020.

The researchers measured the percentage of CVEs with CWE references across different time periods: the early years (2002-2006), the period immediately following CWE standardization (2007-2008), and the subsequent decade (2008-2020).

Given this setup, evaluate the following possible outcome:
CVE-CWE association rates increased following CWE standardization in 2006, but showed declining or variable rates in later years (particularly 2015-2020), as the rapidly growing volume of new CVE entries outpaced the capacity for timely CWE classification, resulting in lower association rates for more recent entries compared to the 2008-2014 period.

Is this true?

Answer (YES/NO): YES